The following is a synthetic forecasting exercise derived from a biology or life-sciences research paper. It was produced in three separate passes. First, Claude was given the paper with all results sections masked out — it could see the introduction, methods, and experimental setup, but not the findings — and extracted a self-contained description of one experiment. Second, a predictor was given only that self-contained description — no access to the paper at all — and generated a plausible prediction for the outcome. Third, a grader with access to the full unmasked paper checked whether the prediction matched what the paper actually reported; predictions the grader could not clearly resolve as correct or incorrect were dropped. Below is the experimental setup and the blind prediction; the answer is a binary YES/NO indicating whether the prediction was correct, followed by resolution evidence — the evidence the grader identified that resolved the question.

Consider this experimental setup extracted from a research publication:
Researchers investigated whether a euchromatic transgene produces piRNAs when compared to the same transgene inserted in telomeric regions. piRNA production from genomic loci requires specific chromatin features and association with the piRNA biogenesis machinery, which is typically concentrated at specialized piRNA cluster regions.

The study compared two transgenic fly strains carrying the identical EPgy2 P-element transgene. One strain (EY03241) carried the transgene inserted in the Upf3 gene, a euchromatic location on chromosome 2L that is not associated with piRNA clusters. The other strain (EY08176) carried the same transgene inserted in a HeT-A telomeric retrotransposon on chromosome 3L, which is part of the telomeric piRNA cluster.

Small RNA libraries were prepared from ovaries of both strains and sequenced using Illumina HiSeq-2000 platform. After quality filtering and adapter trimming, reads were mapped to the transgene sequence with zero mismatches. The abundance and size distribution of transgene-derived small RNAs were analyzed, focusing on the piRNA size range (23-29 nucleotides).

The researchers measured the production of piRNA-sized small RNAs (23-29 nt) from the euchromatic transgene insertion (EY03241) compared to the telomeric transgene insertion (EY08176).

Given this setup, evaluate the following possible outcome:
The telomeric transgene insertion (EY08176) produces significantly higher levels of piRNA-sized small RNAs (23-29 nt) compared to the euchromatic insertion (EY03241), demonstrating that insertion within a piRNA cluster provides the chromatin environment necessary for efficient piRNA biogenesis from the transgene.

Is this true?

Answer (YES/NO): YES